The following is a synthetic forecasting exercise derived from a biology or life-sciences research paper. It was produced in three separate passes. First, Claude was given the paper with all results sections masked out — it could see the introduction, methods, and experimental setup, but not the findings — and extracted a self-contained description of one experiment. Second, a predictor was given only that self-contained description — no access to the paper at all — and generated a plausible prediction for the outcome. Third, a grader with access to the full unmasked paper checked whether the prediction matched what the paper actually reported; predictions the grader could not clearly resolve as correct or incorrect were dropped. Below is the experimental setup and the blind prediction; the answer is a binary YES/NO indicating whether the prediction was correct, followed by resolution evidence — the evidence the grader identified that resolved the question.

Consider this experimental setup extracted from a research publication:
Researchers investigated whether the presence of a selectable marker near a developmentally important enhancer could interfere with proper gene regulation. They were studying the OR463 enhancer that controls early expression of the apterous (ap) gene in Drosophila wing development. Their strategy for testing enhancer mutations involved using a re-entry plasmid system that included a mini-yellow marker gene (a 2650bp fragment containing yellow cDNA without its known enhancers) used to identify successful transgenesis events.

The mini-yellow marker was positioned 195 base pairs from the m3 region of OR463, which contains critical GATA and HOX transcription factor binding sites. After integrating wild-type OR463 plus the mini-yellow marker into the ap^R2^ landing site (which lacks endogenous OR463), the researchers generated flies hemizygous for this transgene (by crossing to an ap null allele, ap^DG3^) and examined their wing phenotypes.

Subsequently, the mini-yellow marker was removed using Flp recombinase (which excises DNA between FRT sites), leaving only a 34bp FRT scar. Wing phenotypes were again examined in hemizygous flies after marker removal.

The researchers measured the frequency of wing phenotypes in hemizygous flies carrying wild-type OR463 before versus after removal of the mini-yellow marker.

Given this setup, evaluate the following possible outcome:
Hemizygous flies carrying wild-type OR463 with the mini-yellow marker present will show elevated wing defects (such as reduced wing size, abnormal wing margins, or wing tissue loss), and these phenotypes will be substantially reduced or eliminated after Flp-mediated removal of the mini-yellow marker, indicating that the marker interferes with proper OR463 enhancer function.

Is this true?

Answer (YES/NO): YES